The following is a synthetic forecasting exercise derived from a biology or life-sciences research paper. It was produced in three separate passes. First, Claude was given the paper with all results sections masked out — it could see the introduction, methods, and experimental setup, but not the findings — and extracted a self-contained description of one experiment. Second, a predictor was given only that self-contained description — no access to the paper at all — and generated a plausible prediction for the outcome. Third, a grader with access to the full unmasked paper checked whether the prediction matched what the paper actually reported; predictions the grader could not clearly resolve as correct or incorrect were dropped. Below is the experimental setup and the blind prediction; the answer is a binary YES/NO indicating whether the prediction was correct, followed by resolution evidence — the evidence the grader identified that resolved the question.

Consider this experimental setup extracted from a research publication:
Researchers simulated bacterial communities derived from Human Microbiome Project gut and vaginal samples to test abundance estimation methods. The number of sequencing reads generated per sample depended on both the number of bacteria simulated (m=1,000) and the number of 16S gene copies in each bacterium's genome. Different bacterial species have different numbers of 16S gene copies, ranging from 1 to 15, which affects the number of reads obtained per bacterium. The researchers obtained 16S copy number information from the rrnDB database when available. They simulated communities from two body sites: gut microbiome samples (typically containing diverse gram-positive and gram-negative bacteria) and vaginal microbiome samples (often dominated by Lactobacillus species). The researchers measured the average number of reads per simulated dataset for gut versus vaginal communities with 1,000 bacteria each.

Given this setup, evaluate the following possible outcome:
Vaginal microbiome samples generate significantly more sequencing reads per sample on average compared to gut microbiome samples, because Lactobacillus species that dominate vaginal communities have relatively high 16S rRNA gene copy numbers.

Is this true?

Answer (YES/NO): YES